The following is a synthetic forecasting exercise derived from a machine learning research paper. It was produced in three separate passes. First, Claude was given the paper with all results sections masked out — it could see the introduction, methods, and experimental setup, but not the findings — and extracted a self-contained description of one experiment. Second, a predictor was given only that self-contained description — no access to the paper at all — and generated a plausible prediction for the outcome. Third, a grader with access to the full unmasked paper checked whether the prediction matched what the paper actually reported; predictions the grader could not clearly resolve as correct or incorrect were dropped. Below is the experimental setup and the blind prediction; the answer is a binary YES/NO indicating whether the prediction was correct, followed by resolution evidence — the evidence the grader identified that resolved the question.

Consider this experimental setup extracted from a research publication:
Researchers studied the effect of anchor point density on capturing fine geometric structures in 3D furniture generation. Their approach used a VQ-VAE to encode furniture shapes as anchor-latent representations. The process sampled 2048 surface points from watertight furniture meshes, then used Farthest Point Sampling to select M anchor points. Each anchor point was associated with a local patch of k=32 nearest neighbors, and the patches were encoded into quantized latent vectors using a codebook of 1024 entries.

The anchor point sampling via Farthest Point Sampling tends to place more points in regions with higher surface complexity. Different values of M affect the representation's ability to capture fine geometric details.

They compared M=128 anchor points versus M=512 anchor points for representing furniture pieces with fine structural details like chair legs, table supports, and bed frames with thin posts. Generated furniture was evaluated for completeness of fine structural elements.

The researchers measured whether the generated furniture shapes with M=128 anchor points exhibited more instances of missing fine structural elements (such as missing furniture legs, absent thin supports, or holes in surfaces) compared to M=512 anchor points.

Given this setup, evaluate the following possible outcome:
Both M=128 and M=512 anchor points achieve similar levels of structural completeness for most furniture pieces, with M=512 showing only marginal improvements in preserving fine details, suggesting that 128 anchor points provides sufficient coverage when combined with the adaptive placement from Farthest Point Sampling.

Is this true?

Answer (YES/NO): NO